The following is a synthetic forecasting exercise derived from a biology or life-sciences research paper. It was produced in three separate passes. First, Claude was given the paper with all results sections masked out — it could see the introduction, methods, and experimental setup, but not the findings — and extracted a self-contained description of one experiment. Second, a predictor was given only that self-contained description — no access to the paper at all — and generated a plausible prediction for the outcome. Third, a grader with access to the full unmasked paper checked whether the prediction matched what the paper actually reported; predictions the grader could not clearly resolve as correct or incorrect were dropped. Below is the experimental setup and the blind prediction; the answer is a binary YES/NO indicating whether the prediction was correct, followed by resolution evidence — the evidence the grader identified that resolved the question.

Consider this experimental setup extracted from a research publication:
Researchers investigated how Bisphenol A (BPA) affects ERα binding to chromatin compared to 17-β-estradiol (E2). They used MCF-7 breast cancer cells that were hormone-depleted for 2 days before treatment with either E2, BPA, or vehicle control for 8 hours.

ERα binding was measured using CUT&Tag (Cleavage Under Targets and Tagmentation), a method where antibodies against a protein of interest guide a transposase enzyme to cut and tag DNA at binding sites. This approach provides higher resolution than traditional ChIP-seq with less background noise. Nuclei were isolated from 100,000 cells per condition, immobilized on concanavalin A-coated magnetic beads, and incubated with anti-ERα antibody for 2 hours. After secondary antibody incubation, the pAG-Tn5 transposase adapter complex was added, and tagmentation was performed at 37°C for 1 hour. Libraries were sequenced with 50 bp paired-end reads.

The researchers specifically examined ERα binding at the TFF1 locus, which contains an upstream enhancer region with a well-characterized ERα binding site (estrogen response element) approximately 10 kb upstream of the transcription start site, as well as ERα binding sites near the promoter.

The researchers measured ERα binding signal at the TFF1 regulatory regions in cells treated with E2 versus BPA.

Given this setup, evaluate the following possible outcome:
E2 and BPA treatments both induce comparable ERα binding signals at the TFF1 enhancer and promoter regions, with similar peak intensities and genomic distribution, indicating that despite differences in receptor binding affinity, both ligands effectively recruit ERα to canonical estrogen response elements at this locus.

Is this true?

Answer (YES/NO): NO